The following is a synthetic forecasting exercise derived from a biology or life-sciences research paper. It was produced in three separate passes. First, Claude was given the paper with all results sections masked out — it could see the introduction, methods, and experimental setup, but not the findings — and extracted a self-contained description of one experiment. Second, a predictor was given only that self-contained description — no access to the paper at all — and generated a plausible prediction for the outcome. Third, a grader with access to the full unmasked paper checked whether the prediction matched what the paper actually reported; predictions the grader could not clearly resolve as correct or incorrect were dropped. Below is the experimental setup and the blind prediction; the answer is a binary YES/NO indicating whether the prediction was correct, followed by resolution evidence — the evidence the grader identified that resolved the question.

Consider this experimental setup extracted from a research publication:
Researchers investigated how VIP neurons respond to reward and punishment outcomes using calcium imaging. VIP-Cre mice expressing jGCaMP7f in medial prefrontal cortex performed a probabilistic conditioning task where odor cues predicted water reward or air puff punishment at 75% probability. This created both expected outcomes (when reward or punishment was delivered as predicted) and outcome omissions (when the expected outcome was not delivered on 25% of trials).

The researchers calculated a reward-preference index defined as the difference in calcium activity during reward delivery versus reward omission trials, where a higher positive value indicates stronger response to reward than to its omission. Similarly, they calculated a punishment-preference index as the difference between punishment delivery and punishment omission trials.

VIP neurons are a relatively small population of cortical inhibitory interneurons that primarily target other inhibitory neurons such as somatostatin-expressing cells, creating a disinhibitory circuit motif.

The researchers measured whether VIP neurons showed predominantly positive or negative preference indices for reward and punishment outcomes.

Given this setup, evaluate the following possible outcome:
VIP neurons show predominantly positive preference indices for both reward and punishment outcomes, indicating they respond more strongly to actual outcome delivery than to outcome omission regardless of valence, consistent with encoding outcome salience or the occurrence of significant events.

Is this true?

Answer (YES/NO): NO